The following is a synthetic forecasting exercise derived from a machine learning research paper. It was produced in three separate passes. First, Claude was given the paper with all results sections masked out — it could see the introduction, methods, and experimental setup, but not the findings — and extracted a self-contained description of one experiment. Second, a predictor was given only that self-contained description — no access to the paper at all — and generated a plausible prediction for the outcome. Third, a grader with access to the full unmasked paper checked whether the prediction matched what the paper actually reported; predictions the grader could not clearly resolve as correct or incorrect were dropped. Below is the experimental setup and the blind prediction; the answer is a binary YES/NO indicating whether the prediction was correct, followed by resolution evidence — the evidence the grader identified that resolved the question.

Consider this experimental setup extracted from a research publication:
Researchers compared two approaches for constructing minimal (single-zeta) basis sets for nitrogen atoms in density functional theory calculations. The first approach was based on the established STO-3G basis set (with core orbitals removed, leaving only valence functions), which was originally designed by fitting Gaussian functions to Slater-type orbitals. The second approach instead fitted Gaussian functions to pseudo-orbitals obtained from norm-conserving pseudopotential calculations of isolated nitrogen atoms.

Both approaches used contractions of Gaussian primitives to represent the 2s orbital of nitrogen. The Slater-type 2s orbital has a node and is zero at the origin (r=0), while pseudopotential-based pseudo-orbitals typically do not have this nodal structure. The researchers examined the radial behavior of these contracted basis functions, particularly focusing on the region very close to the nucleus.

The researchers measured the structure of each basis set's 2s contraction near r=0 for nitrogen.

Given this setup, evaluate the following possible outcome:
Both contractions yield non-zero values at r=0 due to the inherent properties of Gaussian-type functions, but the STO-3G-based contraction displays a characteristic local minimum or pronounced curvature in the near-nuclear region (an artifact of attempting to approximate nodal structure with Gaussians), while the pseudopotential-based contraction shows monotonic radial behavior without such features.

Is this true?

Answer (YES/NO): YES